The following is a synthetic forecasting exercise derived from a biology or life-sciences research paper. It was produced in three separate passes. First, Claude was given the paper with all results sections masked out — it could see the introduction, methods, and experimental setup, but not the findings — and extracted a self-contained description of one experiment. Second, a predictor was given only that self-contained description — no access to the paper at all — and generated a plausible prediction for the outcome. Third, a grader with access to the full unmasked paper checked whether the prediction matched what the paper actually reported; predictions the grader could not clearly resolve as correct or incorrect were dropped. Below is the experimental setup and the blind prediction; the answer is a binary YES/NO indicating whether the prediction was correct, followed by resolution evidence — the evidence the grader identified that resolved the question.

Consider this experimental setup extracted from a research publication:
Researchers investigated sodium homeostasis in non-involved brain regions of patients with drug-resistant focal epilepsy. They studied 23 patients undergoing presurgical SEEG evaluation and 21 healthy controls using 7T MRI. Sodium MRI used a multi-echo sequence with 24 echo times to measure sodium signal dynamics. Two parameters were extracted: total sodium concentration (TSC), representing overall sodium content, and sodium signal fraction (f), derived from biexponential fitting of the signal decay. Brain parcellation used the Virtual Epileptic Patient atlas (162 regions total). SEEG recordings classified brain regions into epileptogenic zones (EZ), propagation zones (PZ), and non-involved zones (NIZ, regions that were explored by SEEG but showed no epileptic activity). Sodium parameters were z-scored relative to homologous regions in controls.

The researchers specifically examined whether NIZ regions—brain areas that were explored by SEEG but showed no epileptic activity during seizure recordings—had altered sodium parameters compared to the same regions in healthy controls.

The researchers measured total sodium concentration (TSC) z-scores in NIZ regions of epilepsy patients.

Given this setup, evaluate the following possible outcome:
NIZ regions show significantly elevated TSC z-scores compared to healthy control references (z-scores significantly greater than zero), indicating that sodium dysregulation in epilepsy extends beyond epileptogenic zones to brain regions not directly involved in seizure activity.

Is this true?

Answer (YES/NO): YES